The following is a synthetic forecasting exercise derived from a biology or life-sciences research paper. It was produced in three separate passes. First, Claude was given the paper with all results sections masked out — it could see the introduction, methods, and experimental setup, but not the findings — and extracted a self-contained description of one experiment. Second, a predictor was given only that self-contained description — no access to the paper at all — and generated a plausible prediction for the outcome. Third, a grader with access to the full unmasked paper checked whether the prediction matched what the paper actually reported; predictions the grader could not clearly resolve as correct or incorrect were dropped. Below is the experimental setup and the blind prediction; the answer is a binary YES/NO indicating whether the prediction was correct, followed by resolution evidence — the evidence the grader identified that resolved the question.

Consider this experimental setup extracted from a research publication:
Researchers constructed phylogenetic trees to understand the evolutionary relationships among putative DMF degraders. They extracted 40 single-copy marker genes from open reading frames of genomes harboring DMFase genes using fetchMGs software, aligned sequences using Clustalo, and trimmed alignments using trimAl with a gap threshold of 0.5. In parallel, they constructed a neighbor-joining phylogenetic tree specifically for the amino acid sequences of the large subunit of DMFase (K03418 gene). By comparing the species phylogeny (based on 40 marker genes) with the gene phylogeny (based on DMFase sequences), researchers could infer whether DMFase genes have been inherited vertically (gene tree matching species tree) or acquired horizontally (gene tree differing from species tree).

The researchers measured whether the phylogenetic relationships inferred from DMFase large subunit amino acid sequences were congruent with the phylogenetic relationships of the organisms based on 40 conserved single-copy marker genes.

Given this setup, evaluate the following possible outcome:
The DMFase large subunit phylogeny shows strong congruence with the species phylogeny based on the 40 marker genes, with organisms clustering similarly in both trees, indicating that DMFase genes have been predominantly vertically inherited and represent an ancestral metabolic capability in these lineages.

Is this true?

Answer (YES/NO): NO